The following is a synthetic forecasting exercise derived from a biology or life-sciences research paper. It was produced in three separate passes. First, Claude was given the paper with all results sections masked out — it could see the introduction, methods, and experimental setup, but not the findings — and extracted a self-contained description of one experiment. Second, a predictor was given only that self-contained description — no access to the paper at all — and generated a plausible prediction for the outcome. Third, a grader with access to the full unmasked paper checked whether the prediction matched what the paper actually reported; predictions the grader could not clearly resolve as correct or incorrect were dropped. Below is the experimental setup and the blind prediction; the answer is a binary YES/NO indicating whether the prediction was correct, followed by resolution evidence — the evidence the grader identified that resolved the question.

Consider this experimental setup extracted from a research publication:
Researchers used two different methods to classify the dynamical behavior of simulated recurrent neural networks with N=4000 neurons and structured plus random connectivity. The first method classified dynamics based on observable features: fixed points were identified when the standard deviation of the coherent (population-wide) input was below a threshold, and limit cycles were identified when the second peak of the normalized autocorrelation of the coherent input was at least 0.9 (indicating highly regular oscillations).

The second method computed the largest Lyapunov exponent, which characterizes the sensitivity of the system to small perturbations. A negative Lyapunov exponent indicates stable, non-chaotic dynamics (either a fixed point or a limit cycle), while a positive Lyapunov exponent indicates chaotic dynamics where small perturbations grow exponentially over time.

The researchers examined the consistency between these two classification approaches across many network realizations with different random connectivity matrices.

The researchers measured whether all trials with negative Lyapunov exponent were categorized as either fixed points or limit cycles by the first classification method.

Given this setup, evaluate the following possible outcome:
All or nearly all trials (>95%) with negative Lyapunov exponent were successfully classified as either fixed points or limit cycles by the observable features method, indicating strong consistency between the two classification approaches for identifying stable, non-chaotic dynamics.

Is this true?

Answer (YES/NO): YES